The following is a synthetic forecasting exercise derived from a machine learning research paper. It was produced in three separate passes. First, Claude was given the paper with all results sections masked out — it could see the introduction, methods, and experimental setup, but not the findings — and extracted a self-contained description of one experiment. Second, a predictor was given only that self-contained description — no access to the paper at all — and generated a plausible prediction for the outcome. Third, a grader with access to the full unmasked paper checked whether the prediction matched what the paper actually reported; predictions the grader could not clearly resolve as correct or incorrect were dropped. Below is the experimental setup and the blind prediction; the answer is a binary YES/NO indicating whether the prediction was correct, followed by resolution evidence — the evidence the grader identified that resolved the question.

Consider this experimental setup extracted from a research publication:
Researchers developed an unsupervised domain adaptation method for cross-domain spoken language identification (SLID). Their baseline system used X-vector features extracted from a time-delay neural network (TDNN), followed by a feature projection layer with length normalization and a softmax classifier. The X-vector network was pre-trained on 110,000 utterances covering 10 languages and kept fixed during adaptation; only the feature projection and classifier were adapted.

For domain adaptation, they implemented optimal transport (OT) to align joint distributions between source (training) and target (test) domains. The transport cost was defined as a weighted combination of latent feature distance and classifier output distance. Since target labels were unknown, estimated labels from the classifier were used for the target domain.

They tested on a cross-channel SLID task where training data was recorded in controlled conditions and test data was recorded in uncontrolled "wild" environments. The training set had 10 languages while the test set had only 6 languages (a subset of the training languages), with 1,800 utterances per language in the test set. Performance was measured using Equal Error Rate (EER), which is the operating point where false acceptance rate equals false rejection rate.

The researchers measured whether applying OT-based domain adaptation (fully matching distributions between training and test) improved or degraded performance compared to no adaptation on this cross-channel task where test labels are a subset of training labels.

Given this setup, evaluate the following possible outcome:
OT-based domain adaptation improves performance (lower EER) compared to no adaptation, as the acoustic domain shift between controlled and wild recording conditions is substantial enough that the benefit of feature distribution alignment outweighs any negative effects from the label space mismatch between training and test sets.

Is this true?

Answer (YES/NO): YES